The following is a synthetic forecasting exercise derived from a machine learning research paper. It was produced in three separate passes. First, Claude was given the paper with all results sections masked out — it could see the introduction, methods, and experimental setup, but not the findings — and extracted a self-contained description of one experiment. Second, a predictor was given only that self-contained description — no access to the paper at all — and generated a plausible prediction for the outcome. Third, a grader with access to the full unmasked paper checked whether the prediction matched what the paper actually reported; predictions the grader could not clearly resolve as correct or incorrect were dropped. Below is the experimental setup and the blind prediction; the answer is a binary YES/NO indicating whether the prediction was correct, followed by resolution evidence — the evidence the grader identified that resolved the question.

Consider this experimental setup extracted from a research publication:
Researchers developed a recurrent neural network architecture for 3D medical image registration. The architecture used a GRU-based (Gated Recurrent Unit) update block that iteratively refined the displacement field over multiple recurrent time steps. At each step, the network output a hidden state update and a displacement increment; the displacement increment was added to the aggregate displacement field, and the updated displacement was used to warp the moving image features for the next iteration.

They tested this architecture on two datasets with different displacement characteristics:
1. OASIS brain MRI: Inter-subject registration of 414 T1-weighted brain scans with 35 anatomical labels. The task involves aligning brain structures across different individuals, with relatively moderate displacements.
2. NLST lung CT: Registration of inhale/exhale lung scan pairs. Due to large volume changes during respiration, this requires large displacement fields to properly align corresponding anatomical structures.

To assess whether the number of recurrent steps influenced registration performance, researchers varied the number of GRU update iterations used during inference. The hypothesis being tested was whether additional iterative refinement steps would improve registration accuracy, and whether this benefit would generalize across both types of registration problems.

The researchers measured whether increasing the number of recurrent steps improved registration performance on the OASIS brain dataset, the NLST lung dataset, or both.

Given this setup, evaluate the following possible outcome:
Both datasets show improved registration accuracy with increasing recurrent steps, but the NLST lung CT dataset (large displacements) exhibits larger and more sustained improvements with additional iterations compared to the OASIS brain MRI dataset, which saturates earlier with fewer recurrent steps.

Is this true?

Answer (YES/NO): YES